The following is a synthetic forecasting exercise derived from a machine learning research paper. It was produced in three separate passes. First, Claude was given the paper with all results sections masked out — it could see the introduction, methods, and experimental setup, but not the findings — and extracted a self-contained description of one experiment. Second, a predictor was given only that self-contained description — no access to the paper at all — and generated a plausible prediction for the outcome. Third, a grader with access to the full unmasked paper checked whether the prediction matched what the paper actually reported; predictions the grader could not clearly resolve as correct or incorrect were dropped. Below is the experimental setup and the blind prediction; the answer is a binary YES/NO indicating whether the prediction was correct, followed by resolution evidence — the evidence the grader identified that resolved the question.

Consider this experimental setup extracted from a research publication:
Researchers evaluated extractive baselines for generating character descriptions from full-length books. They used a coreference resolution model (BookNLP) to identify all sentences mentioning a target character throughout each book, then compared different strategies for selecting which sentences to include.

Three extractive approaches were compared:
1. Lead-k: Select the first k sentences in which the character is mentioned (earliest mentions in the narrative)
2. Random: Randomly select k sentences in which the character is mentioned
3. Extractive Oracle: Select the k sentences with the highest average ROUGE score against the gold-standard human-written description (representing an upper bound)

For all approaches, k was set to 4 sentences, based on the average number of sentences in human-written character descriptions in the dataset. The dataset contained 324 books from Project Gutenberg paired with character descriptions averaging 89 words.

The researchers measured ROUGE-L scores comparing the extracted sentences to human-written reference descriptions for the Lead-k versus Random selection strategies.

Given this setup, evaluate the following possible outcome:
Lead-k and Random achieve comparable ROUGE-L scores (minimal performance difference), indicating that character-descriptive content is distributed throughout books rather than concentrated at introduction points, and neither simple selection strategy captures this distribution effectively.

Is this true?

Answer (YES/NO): YES